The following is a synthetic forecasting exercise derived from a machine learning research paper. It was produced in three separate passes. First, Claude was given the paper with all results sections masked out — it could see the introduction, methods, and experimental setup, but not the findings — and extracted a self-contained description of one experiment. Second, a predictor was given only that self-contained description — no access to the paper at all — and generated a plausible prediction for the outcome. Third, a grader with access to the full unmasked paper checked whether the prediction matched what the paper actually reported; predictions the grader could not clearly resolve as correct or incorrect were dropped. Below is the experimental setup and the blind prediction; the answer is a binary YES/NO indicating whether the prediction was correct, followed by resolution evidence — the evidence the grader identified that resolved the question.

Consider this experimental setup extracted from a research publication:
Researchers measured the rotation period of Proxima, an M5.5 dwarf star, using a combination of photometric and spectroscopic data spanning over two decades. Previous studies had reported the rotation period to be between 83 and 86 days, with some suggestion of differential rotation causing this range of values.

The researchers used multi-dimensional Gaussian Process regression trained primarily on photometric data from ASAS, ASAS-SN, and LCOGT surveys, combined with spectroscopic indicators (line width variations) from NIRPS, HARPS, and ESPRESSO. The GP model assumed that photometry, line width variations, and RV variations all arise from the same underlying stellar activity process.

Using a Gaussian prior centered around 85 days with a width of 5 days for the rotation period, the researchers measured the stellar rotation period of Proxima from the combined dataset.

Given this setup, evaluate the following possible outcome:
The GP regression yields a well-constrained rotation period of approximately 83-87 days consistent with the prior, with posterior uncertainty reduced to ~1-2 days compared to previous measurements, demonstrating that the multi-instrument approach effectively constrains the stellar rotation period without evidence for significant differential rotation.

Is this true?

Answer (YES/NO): NO